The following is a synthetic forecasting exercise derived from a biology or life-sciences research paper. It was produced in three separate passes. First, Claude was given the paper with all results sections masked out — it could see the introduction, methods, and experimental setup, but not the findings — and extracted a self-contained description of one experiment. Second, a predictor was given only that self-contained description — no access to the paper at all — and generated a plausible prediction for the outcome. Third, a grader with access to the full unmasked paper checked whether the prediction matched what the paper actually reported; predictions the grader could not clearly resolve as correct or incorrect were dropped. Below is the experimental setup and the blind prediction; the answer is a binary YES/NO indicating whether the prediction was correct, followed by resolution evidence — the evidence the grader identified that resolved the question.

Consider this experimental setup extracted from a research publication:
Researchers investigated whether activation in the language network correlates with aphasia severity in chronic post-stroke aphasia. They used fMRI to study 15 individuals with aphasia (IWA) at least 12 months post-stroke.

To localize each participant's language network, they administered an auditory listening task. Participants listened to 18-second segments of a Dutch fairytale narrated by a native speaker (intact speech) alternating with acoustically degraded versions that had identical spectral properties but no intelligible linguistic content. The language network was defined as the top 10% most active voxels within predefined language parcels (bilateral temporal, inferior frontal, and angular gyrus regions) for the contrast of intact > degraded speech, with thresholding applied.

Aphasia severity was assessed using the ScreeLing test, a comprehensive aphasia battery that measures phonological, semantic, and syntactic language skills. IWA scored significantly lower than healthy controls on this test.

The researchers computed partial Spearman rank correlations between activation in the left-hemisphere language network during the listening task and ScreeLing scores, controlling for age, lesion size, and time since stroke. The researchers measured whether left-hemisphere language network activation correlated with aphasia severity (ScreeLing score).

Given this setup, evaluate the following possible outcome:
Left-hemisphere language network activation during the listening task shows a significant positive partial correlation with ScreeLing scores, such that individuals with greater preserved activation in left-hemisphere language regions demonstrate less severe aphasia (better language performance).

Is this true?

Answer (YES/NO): NO